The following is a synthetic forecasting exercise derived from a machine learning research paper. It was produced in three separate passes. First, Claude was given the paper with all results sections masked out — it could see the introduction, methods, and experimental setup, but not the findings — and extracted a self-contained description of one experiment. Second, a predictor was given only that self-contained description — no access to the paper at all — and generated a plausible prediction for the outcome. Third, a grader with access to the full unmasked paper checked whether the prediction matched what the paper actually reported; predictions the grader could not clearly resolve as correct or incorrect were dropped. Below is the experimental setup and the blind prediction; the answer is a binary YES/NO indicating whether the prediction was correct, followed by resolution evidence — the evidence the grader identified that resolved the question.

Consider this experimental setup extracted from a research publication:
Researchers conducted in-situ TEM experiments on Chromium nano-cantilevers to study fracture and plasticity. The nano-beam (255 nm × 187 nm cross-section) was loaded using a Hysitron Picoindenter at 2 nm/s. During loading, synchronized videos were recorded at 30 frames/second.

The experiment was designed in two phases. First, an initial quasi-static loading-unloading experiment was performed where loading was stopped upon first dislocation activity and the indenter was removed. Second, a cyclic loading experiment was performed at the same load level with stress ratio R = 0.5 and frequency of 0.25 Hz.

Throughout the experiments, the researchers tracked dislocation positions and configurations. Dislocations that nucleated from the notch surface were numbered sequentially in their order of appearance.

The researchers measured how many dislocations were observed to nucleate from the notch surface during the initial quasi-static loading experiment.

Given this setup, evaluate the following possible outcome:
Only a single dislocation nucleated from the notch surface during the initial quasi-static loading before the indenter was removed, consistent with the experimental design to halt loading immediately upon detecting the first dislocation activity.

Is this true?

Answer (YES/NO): NO